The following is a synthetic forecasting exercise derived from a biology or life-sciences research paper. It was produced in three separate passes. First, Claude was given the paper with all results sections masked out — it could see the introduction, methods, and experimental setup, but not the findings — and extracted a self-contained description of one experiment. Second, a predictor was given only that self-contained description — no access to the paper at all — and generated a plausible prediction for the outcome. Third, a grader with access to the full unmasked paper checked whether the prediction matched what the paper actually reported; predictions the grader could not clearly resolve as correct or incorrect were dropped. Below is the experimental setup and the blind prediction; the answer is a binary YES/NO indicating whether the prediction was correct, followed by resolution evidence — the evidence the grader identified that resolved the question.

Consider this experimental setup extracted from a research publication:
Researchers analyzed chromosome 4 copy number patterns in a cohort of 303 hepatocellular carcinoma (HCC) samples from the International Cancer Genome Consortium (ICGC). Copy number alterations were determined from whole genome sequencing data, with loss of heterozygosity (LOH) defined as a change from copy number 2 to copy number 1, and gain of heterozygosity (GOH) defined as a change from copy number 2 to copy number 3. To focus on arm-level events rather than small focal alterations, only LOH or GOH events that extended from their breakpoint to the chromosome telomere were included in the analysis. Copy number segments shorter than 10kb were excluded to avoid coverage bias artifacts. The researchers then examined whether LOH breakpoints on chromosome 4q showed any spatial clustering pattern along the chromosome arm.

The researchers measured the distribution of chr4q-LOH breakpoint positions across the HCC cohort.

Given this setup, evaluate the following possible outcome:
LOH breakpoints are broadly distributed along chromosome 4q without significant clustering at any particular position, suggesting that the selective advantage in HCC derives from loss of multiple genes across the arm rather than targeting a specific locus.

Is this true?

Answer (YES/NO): NO